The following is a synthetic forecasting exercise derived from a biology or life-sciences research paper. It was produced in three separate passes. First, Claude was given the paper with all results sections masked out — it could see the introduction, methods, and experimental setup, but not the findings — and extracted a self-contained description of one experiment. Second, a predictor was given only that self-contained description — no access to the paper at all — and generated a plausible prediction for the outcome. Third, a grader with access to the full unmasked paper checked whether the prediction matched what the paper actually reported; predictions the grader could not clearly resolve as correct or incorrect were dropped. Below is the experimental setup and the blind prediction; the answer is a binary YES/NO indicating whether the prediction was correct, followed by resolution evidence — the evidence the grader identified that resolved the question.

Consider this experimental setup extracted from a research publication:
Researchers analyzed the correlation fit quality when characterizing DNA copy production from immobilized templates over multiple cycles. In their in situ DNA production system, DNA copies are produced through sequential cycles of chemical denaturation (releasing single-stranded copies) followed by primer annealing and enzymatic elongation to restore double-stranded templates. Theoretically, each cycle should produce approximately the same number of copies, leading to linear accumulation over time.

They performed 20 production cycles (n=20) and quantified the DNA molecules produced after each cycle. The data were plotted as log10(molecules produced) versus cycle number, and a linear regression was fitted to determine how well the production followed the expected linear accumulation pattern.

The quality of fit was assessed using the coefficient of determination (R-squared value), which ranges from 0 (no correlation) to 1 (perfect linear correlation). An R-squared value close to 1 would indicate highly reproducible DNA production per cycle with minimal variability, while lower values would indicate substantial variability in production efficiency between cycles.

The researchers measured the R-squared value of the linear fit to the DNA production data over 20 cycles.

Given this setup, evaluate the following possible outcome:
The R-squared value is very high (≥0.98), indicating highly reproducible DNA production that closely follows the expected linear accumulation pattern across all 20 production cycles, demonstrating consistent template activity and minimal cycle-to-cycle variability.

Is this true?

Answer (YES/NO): NO